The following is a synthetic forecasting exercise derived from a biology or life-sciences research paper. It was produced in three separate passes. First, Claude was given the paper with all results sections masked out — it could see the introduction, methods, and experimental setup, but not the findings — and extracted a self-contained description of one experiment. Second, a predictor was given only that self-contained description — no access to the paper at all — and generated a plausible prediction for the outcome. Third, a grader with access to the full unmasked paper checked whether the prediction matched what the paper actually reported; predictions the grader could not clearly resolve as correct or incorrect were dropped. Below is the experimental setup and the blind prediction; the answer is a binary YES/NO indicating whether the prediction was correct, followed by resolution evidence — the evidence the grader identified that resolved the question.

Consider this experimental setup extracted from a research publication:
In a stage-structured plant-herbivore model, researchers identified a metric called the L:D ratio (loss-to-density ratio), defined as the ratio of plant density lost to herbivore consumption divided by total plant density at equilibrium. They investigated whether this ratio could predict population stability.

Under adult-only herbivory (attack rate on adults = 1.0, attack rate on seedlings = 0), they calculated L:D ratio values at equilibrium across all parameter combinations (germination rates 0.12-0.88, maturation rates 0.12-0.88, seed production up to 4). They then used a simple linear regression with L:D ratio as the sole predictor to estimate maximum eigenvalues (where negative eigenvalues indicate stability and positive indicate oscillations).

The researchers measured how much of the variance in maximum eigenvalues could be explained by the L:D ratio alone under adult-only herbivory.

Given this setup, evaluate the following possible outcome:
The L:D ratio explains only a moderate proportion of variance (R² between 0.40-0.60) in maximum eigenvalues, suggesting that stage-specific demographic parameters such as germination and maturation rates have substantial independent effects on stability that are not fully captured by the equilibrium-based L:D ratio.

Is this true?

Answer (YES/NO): YES